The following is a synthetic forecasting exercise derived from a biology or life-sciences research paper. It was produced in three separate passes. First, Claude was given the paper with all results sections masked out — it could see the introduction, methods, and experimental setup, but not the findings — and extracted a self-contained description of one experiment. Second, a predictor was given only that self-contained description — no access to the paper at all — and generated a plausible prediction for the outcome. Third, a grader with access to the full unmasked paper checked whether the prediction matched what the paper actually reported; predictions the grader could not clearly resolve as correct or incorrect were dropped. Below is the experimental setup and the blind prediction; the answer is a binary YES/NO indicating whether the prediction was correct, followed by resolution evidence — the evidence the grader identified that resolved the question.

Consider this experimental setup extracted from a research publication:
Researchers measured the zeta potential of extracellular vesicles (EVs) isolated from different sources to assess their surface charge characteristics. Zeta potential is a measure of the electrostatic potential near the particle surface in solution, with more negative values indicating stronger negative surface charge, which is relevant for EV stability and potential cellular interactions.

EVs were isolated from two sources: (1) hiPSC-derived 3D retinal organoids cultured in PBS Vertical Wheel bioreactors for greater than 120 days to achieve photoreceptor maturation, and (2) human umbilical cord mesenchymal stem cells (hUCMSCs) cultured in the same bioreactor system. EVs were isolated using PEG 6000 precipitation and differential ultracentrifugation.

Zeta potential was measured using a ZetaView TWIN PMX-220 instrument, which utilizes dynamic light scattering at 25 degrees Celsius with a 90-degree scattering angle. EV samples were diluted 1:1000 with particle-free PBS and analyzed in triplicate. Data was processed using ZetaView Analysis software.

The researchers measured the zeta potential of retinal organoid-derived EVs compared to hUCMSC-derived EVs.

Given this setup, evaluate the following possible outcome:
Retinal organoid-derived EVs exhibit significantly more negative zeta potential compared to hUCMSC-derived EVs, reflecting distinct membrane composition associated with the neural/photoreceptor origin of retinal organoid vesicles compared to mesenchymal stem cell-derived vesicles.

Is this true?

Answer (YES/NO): YES